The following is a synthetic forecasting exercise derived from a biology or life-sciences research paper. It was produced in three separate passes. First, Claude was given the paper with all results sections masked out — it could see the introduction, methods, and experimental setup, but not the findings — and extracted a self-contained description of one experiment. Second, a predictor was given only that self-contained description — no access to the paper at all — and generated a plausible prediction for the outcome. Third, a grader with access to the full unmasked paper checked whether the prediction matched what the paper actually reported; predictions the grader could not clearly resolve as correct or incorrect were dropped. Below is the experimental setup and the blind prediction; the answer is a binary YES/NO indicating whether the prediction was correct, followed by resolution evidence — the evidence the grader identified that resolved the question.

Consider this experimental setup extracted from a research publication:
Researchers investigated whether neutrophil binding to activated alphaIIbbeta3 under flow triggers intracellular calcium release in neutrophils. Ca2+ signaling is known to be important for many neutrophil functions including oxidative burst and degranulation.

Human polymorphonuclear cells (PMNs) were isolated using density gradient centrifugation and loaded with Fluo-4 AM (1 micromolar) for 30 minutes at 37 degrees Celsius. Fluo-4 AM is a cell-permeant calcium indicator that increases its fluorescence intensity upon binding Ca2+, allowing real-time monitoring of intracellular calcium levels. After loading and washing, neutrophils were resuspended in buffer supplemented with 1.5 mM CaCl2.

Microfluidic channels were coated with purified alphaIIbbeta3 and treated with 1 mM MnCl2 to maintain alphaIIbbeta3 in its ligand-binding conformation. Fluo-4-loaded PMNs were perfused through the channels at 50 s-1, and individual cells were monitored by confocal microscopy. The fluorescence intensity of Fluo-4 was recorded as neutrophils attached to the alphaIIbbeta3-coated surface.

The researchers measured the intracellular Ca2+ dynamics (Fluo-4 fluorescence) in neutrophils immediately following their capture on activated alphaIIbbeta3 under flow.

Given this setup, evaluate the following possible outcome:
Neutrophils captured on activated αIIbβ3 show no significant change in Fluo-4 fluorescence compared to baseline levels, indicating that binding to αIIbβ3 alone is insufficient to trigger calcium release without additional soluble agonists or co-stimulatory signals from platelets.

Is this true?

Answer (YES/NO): NO